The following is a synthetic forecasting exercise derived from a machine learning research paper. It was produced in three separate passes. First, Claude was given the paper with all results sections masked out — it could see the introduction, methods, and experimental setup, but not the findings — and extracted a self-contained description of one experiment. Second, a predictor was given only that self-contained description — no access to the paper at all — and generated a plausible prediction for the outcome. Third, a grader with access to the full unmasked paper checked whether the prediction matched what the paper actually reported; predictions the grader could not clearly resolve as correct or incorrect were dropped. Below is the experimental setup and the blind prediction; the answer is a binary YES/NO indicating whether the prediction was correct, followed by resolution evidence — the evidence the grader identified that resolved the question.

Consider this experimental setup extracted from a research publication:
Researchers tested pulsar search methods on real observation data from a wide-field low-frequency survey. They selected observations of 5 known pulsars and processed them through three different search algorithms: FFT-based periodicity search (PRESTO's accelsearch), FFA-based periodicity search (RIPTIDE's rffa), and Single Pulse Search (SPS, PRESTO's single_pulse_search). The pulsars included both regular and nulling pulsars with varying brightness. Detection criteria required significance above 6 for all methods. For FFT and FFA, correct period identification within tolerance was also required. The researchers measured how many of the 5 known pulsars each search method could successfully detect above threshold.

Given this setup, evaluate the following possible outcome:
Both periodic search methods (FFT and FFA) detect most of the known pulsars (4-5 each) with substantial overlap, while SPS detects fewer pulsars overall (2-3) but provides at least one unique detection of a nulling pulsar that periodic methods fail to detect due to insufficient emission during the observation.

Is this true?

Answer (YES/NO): NO